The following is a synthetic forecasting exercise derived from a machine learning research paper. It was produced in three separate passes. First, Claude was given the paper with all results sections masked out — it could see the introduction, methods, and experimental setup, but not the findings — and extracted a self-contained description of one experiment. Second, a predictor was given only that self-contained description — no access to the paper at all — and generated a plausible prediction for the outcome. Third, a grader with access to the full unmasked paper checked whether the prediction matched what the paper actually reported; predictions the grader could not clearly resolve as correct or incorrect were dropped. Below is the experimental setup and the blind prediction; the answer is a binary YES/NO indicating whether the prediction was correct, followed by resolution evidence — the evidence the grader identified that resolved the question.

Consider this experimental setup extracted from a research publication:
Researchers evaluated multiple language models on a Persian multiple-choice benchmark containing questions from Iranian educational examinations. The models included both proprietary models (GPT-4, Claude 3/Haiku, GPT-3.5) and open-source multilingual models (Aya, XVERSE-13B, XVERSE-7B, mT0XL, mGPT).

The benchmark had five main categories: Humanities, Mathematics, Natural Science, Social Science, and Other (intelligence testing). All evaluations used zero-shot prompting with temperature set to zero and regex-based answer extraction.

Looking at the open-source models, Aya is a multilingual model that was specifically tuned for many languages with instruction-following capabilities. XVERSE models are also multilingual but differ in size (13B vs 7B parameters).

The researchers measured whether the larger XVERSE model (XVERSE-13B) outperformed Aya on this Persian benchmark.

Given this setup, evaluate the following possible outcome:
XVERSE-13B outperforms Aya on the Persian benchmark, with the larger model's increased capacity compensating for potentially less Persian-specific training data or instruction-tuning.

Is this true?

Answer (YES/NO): NO